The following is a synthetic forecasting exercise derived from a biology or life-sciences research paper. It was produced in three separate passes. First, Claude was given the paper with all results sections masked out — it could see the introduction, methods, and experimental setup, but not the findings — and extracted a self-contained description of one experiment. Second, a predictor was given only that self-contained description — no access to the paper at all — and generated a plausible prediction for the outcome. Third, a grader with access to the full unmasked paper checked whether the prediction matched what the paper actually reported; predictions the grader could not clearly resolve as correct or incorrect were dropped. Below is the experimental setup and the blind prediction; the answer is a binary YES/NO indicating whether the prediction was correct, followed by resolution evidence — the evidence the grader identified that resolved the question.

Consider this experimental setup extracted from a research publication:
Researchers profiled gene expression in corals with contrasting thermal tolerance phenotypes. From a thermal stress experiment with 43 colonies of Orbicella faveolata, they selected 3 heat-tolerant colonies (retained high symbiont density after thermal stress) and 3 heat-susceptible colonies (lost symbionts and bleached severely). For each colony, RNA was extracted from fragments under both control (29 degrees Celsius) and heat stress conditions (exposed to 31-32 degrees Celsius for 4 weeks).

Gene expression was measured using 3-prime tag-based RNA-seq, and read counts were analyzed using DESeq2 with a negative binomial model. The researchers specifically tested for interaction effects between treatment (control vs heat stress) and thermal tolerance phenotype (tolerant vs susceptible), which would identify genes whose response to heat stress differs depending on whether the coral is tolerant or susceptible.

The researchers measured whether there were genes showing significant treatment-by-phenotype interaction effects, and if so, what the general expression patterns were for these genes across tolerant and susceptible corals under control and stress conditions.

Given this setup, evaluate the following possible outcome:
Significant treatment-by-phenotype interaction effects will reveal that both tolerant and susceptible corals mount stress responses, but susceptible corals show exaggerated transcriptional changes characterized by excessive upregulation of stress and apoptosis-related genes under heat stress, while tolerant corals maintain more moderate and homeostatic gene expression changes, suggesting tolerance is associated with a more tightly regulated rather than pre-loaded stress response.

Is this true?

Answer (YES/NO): NO